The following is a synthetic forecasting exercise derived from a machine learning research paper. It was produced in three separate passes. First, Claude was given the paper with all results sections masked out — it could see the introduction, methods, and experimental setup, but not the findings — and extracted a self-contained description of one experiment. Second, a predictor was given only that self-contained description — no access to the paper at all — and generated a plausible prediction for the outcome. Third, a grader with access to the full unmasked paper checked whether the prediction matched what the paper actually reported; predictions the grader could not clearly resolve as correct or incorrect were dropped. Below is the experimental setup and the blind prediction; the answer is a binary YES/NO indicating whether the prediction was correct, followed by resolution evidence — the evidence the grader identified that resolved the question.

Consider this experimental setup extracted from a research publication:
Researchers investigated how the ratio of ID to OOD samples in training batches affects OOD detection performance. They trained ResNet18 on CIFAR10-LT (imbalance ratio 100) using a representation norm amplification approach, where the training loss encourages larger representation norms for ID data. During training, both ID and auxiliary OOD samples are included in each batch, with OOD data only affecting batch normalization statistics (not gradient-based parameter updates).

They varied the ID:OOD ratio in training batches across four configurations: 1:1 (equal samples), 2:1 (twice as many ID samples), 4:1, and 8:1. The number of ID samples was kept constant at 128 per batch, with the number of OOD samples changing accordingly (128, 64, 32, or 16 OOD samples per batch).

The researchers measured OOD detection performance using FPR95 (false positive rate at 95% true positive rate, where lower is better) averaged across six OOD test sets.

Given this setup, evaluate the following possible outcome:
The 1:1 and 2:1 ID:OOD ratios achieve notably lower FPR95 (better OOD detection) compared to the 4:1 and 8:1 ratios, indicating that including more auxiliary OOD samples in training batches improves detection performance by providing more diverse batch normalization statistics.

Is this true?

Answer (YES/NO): YES